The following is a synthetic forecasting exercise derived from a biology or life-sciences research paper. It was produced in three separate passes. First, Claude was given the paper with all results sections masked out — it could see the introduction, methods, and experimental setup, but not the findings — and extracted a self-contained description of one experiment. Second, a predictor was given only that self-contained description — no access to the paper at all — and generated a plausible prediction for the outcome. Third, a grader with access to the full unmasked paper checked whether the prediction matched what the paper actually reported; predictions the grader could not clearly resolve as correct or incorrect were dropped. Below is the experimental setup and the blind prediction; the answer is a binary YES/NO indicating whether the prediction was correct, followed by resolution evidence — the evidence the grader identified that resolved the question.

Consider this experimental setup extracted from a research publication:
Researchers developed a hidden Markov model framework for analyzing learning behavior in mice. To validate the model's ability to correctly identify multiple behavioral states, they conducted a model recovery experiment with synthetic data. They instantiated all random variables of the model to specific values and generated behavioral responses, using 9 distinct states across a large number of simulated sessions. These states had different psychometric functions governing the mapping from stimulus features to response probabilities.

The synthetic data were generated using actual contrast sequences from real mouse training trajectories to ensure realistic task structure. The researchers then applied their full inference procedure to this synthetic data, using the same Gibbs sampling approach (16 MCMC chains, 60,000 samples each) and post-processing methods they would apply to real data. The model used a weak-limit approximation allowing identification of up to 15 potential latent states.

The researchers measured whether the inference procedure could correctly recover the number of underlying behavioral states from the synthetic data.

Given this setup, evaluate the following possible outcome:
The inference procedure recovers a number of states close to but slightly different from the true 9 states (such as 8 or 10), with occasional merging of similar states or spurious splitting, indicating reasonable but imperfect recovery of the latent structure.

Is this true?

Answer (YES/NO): NO